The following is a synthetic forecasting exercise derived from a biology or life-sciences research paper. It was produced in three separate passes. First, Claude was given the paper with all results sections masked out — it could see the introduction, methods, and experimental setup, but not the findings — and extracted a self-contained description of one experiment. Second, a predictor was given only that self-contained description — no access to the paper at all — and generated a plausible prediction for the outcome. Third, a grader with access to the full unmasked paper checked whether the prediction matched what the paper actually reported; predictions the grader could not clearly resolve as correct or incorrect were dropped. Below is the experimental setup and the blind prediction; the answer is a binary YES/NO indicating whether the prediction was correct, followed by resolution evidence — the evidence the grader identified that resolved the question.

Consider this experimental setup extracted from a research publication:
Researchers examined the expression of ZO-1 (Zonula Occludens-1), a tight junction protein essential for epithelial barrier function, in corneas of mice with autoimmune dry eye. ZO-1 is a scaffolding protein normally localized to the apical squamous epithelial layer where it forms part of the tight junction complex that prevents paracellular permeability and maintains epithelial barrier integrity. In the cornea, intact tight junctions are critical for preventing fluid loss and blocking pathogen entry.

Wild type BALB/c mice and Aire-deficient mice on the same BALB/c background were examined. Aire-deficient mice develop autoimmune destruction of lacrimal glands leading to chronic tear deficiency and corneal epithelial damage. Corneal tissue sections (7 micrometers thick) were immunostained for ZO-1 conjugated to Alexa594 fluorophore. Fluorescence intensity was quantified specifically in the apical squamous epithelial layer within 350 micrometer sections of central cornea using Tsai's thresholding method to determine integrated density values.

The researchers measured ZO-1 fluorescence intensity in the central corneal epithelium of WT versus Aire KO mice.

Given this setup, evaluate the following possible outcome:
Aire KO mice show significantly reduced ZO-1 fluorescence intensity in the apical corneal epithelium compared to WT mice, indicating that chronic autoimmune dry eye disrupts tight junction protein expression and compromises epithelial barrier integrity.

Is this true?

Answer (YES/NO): YES